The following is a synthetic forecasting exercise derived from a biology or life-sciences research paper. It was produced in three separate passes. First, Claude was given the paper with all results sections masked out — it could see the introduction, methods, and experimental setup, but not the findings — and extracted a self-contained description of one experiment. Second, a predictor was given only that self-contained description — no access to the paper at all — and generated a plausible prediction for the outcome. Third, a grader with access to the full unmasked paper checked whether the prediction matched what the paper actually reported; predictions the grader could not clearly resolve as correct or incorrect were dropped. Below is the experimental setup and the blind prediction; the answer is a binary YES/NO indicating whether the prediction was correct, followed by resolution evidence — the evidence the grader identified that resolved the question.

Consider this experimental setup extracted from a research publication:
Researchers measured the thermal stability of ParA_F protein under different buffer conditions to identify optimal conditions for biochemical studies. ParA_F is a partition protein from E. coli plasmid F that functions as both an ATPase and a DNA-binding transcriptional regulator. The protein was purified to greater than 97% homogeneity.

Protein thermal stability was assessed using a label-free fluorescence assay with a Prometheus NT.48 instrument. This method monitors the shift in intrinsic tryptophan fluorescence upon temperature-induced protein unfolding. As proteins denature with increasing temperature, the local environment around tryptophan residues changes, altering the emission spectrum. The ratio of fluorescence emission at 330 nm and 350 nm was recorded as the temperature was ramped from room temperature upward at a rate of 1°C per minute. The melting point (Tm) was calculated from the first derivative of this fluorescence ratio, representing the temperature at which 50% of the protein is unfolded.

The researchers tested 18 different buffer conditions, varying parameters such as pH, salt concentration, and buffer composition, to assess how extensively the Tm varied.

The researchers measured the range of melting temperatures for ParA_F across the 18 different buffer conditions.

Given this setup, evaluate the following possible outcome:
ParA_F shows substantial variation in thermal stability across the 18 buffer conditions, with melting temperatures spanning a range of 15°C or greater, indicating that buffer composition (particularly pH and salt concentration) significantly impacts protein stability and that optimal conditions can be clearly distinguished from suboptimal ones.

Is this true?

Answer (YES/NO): YES